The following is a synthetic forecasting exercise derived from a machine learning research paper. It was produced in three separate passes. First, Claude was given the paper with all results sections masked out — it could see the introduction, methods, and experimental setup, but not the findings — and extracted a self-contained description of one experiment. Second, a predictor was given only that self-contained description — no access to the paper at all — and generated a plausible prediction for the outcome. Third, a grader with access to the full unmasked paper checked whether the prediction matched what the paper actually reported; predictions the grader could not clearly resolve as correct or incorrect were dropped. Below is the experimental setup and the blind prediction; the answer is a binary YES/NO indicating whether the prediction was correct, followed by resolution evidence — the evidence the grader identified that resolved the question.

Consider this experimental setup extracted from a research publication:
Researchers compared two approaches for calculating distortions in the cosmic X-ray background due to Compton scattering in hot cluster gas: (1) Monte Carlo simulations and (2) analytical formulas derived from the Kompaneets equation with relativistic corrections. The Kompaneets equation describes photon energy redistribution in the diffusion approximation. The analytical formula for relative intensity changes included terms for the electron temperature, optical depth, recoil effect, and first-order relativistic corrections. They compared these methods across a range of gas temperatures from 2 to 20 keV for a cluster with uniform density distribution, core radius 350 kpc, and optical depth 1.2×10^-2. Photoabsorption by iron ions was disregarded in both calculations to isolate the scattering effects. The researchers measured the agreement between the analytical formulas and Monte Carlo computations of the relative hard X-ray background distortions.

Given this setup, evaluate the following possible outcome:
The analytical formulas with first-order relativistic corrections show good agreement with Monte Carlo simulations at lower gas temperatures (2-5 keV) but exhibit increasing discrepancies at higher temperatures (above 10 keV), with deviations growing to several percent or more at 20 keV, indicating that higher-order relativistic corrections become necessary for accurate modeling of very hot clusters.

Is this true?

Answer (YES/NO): NO